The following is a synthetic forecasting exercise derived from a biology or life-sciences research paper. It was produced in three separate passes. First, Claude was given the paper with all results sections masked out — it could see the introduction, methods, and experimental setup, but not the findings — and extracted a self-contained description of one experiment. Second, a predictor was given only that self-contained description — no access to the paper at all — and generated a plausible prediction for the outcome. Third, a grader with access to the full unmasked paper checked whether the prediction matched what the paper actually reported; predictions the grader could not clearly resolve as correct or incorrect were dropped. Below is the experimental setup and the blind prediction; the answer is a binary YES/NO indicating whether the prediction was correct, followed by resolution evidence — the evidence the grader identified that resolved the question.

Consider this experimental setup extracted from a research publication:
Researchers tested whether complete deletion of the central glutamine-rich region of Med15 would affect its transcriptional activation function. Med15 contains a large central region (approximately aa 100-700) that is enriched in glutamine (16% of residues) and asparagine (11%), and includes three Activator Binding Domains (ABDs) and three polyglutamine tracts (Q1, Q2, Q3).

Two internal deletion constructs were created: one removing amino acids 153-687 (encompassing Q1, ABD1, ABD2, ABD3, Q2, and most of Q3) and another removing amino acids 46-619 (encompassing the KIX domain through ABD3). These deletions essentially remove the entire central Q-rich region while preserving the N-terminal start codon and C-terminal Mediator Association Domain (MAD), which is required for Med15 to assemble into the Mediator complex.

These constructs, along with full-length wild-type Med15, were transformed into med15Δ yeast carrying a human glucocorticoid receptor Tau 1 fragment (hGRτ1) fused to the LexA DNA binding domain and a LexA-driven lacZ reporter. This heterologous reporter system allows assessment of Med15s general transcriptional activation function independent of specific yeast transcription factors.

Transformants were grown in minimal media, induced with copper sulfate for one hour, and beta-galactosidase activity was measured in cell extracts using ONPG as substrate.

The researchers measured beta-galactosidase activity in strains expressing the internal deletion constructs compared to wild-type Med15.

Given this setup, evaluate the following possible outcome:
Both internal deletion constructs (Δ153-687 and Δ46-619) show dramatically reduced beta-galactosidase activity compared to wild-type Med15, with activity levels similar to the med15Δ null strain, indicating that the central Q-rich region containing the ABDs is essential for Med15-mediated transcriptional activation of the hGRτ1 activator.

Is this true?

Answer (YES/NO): NO